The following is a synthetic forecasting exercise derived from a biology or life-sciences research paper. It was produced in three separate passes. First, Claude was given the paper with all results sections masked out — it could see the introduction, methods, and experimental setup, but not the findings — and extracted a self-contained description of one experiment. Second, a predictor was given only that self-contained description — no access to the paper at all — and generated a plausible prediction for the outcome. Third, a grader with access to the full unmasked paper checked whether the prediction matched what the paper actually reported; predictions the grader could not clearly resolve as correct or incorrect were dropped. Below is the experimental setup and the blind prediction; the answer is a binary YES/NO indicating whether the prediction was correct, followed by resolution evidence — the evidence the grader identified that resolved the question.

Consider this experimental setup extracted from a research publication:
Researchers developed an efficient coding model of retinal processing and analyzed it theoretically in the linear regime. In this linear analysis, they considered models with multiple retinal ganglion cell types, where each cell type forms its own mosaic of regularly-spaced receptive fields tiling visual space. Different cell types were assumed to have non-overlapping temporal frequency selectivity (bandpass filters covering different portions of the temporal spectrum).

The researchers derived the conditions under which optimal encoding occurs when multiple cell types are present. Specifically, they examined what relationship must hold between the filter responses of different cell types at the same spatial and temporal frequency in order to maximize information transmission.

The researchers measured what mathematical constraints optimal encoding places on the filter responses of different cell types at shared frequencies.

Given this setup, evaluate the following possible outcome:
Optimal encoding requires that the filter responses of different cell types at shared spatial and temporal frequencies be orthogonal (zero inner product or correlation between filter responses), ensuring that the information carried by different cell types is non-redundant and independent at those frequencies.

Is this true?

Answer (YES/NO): NO